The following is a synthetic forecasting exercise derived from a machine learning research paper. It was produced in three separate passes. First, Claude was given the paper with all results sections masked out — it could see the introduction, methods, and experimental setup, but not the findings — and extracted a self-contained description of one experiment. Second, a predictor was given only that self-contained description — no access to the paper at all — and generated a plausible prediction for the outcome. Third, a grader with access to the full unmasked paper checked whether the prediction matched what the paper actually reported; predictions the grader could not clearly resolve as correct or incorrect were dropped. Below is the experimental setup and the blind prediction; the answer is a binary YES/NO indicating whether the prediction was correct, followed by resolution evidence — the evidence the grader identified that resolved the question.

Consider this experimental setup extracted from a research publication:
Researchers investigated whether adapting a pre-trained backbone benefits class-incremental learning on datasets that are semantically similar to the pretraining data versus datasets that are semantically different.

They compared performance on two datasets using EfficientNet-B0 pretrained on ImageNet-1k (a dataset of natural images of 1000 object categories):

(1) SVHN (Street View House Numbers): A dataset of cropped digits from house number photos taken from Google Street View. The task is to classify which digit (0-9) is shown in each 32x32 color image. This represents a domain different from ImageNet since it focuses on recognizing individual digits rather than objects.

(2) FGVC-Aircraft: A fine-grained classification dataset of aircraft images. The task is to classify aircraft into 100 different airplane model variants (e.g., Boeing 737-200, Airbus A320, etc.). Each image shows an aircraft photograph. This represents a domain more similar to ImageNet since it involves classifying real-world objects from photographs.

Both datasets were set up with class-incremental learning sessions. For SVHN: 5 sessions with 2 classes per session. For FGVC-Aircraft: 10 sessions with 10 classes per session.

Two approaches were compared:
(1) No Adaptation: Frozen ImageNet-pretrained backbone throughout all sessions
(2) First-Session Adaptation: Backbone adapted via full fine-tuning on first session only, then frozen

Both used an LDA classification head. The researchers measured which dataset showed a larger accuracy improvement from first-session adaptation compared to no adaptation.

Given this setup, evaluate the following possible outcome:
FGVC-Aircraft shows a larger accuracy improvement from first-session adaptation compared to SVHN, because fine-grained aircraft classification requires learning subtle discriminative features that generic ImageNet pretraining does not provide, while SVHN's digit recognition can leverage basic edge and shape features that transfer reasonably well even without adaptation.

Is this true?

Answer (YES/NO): NO